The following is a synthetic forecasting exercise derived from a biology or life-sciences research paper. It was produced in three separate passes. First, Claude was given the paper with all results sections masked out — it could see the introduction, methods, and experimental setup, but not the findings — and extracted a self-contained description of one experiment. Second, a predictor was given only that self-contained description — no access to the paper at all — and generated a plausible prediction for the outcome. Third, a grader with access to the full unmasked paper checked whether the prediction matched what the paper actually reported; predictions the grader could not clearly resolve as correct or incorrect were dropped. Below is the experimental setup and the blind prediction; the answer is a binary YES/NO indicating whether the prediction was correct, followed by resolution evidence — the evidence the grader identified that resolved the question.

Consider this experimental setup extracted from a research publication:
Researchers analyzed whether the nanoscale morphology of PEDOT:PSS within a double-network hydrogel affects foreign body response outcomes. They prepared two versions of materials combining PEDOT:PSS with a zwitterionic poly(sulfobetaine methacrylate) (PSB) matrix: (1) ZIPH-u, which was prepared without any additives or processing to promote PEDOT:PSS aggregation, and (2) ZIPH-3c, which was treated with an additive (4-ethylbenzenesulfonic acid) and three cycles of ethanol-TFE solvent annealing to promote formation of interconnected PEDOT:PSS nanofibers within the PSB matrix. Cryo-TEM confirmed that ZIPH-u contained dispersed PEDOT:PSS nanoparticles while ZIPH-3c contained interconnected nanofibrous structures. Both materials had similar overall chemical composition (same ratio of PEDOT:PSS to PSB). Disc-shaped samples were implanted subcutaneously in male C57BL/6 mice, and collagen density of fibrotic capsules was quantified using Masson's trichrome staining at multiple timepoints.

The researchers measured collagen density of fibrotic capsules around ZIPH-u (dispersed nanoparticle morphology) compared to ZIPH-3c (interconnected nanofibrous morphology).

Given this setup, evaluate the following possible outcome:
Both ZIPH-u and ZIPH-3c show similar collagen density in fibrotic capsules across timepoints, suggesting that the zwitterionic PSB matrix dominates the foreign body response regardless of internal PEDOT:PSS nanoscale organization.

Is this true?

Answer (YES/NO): NO